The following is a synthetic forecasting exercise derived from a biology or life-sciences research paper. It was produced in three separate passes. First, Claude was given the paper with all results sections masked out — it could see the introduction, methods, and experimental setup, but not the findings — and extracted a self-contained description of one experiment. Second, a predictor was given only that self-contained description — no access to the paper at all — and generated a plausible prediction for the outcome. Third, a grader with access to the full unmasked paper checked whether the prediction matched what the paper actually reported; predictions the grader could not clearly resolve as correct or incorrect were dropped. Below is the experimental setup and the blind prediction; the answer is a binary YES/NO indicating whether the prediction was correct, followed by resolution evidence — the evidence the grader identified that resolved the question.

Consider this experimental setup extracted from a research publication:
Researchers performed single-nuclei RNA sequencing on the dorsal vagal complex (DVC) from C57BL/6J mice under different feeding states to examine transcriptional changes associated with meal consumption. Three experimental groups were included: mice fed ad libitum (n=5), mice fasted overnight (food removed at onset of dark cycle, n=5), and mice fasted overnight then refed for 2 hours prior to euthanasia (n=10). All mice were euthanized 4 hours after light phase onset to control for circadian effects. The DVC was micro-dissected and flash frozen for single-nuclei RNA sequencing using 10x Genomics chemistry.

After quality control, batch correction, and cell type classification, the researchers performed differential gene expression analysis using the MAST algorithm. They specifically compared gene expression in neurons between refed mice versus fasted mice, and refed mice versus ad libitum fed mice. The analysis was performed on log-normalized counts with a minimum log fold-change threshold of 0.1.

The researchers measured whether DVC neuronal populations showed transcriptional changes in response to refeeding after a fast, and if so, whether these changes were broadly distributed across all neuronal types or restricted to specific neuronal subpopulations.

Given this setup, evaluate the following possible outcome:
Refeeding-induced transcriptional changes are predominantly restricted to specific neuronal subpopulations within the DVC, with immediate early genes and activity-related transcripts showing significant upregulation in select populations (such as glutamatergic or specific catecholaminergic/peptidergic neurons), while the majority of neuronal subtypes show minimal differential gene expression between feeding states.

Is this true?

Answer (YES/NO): NO